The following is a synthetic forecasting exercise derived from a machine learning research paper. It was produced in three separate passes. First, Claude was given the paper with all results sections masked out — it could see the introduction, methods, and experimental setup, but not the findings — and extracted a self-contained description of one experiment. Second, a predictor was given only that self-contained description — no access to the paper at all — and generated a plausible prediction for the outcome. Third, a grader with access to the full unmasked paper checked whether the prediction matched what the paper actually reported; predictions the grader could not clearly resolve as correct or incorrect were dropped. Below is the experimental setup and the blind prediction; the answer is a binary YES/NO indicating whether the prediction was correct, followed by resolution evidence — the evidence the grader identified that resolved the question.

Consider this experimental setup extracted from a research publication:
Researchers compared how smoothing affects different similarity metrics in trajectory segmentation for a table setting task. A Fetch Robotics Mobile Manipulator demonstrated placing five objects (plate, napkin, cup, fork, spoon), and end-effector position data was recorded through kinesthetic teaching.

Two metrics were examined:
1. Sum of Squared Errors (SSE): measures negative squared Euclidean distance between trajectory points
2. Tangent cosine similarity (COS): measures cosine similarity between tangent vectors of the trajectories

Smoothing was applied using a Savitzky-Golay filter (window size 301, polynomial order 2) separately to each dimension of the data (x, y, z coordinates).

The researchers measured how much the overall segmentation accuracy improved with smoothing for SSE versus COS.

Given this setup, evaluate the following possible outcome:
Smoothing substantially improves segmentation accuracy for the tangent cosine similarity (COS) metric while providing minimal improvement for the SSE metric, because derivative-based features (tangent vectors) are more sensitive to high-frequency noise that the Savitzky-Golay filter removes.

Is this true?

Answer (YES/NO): YES